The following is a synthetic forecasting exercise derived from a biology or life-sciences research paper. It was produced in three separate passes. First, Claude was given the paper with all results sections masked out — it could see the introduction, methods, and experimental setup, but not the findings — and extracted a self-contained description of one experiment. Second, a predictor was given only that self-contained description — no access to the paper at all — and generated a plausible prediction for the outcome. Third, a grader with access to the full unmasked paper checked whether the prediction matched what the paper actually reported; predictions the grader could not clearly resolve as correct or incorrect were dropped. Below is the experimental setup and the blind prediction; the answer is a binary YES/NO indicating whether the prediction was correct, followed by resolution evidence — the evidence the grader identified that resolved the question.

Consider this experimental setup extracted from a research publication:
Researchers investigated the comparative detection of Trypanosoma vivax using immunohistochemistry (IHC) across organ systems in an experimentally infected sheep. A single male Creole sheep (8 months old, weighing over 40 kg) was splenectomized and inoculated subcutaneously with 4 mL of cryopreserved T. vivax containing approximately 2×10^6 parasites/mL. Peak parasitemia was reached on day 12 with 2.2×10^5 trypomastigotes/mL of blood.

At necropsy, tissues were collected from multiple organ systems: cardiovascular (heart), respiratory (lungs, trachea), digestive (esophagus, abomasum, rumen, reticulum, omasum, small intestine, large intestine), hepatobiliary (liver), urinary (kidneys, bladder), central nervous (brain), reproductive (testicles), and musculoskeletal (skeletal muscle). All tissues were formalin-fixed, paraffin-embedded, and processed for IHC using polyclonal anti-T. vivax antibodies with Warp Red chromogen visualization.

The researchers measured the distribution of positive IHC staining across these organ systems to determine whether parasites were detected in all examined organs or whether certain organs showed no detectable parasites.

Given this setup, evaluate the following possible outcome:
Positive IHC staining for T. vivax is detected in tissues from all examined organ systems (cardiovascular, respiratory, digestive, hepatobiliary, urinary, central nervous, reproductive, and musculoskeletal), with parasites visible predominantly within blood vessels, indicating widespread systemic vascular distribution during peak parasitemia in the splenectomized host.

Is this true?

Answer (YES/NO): NO